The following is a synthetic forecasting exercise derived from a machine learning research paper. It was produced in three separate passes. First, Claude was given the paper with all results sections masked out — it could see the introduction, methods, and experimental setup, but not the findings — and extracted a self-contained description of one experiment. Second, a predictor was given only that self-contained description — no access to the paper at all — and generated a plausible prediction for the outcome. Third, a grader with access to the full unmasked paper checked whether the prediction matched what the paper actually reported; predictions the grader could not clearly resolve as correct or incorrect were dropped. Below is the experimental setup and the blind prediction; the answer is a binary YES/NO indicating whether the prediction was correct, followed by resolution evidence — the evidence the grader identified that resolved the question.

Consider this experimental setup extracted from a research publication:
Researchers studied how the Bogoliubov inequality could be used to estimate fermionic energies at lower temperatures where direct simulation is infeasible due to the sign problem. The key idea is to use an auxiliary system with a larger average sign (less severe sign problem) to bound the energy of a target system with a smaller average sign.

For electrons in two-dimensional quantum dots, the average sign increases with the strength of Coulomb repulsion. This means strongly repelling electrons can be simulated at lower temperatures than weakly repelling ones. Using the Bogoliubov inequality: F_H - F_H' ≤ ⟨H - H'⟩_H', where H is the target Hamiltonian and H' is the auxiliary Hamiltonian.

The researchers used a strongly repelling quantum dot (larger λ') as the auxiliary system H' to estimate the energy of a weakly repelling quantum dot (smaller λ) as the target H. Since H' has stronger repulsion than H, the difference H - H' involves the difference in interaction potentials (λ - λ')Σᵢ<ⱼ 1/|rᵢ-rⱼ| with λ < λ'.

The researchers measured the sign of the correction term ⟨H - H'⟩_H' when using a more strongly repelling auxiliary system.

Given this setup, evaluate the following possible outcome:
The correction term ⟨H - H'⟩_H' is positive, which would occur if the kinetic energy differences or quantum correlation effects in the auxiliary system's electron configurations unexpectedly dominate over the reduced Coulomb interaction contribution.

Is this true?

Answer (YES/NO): NO